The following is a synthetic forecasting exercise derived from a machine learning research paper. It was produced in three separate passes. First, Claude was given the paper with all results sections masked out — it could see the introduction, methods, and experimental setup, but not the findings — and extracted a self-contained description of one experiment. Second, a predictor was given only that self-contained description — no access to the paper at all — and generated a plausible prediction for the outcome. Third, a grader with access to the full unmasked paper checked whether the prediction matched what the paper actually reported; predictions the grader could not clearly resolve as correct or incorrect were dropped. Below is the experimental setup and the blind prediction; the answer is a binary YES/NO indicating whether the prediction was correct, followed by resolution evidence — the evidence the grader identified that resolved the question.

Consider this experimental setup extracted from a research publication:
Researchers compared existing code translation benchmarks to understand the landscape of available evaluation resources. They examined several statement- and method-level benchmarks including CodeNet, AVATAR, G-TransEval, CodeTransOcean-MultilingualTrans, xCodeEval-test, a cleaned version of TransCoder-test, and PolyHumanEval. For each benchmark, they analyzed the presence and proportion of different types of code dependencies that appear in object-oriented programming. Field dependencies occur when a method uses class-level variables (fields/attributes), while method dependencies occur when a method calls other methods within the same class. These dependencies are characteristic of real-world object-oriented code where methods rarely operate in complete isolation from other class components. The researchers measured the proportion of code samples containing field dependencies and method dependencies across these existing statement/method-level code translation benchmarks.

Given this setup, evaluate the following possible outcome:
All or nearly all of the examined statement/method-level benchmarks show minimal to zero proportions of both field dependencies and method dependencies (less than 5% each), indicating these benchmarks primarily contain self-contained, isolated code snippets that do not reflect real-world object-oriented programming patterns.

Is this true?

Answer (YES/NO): NO